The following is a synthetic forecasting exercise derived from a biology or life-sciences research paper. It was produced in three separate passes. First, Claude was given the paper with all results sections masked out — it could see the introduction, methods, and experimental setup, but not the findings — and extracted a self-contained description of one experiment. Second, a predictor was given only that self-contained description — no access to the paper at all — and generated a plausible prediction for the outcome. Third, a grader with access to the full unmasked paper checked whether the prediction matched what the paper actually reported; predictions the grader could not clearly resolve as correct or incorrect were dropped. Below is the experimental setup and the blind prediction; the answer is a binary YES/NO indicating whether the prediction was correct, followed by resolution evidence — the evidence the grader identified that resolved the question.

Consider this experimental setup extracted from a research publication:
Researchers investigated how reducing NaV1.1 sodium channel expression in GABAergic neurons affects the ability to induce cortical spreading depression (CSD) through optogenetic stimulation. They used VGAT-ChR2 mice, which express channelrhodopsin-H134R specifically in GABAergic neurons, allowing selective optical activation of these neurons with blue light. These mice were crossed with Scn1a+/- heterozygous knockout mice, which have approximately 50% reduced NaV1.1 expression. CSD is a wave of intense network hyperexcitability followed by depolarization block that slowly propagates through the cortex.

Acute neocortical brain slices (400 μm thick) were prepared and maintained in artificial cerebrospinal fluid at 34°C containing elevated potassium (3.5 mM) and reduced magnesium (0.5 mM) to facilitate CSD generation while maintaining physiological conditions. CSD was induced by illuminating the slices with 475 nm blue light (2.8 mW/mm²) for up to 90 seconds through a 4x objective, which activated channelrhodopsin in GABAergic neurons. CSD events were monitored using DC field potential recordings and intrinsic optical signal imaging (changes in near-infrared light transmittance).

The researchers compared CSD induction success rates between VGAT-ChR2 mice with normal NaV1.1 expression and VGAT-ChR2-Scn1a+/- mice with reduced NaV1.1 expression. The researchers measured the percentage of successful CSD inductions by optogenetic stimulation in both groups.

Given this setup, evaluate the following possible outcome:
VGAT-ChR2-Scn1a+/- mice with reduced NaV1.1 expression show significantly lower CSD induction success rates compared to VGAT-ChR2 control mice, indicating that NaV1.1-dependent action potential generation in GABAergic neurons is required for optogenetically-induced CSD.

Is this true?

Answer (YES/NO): YES